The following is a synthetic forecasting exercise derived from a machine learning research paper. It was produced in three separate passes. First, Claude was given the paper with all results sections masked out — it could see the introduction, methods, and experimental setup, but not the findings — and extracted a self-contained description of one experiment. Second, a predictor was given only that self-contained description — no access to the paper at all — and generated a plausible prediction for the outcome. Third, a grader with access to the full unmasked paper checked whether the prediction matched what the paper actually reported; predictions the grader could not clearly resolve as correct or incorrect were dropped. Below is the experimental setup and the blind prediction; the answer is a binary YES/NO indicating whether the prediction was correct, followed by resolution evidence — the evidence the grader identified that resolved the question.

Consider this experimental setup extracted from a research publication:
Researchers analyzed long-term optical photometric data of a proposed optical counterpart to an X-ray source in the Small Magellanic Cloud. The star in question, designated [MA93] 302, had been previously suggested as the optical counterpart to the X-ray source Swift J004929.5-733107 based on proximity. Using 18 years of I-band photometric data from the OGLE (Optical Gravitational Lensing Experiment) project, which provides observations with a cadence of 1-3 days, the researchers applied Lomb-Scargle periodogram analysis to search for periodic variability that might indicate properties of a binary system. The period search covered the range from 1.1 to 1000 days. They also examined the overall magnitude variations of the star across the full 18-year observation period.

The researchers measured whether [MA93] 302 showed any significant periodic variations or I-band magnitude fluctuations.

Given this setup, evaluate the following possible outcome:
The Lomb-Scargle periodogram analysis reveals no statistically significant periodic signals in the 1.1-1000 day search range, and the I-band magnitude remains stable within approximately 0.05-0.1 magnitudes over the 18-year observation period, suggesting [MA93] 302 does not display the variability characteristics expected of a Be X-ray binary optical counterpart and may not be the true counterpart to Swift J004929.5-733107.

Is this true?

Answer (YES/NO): YES